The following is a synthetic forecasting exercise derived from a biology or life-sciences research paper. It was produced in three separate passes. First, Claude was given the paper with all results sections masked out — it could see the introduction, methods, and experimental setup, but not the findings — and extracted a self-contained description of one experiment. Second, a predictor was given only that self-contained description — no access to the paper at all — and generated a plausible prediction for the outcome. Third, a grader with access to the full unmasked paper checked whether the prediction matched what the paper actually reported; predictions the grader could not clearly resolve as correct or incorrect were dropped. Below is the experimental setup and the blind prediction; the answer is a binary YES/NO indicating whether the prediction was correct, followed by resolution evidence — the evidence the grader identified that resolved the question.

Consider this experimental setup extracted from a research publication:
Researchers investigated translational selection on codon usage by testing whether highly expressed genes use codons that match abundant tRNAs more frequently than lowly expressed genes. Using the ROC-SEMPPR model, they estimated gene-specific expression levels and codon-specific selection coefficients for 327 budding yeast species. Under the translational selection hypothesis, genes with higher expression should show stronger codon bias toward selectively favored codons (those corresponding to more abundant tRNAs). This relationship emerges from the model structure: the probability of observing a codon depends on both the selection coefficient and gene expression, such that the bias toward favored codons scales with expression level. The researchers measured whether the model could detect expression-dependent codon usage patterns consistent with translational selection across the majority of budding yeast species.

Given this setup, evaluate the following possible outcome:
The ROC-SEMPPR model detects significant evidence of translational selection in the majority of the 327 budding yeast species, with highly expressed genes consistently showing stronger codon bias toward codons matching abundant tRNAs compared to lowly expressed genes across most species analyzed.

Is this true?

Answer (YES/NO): YES